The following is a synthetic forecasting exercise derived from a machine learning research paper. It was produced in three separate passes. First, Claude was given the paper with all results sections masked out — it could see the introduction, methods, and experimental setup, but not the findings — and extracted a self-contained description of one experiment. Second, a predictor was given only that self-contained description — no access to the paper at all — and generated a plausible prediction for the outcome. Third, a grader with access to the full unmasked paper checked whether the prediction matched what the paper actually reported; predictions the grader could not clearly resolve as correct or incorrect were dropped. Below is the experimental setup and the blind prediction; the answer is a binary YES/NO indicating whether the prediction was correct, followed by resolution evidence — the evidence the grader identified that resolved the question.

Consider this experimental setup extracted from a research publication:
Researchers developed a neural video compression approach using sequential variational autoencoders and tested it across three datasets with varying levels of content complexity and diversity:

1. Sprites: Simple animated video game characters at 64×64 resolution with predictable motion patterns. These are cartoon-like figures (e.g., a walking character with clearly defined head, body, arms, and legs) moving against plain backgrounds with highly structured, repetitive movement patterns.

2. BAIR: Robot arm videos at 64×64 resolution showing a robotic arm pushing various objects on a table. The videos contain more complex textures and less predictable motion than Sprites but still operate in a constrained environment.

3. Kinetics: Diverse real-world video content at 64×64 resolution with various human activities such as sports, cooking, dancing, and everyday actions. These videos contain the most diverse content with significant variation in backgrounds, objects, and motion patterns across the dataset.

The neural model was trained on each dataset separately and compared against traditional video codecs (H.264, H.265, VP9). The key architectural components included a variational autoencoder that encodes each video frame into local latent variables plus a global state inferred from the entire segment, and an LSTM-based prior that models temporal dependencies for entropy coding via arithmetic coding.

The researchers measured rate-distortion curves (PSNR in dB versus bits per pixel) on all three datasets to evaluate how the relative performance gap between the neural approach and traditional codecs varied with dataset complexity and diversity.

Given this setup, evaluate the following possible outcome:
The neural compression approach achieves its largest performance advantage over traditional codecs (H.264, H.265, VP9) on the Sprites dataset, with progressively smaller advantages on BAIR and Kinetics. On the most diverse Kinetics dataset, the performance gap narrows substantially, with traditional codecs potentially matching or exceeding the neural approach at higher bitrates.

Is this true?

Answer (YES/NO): YES